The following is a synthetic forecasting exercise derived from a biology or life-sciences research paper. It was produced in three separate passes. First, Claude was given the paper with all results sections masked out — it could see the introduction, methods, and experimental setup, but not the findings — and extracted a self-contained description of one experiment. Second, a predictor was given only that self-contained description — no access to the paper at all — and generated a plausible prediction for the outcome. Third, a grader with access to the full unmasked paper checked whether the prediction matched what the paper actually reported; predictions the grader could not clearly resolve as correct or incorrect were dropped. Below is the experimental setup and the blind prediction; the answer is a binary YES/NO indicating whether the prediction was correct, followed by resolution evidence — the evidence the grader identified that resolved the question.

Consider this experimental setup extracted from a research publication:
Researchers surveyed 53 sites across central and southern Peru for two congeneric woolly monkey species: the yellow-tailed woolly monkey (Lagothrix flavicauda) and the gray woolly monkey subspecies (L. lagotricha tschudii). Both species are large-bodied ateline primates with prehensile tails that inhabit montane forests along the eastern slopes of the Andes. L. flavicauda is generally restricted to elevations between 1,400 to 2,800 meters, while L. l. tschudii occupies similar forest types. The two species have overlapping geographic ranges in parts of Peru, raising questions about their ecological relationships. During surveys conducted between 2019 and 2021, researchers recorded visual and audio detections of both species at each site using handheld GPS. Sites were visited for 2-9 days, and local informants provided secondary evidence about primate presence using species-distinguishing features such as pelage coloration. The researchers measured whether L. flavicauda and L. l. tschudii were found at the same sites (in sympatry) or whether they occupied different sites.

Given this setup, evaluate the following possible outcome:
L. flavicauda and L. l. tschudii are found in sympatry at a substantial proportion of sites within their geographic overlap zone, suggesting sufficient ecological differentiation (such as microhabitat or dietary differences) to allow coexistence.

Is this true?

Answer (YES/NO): NO